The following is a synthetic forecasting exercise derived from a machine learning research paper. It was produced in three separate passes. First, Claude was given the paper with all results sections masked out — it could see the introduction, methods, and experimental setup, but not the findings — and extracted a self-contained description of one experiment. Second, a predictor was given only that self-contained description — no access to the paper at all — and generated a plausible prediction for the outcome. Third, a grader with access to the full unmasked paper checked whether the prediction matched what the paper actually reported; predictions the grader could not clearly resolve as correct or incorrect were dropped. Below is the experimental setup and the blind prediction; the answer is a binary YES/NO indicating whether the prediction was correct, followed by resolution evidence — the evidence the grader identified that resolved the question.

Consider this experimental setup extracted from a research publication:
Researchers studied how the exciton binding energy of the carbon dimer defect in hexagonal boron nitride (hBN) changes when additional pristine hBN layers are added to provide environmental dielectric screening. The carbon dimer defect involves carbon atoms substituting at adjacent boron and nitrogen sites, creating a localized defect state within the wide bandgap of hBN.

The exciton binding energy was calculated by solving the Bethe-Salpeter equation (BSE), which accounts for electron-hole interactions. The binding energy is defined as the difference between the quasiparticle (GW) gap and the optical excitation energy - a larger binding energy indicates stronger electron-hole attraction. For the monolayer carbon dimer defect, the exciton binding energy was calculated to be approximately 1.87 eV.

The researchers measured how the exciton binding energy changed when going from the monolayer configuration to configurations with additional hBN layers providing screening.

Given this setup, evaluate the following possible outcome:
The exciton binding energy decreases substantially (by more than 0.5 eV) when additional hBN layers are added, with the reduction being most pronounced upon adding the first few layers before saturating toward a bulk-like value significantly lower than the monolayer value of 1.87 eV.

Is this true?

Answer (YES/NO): YES